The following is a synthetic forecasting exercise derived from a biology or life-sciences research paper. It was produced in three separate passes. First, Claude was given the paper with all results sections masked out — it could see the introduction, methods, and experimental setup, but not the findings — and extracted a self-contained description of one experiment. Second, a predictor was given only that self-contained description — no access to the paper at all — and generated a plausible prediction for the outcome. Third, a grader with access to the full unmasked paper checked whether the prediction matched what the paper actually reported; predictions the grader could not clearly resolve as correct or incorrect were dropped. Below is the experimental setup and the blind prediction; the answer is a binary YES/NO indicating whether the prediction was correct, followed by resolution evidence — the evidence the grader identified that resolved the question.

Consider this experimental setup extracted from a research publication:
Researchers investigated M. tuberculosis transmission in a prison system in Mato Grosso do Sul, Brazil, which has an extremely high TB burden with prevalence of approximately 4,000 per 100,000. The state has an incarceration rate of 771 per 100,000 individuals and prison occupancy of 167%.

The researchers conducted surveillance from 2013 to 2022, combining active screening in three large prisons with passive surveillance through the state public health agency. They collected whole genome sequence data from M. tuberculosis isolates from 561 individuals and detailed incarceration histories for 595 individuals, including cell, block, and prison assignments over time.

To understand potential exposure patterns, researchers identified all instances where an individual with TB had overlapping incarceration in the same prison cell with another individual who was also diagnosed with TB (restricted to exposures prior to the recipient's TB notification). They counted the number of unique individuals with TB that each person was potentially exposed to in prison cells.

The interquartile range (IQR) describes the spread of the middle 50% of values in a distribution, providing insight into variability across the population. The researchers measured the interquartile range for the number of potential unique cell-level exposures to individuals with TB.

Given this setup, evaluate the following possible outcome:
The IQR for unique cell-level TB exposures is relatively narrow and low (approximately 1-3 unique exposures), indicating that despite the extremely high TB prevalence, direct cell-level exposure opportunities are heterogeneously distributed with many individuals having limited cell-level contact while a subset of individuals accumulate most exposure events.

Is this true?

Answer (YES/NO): NO